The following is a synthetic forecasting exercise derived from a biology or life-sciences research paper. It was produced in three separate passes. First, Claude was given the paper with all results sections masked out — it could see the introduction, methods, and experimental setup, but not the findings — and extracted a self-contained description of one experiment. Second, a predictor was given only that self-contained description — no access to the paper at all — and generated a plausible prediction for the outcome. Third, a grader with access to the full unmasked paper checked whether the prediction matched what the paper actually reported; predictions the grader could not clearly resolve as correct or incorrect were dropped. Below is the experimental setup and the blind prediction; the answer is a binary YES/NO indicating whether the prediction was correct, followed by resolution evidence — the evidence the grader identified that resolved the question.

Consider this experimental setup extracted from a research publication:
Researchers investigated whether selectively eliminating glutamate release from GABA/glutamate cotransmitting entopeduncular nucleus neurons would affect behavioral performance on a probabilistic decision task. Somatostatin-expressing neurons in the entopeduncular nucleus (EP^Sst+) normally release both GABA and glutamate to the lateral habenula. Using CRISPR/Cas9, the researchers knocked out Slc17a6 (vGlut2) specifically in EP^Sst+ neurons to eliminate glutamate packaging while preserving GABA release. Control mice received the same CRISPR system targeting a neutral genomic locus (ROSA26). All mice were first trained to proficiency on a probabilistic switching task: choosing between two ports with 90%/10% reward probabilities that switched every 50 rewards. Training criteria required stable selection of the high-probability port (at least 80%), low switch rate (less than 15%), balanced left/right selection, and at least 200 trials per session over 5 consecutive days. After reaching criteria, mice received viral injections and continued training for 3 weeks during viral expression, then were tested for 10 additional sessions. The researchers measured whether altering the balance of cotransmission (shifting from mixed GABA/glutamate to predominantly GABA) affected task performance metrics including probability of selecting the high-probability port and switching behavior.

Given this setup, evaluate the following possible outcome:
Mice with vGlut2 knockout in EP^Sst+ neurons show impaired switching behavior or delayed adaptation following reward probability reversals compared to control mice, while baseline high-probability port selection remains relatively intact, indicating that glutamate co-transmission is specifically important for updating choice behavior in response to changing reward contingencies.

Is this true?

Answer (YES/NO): NO